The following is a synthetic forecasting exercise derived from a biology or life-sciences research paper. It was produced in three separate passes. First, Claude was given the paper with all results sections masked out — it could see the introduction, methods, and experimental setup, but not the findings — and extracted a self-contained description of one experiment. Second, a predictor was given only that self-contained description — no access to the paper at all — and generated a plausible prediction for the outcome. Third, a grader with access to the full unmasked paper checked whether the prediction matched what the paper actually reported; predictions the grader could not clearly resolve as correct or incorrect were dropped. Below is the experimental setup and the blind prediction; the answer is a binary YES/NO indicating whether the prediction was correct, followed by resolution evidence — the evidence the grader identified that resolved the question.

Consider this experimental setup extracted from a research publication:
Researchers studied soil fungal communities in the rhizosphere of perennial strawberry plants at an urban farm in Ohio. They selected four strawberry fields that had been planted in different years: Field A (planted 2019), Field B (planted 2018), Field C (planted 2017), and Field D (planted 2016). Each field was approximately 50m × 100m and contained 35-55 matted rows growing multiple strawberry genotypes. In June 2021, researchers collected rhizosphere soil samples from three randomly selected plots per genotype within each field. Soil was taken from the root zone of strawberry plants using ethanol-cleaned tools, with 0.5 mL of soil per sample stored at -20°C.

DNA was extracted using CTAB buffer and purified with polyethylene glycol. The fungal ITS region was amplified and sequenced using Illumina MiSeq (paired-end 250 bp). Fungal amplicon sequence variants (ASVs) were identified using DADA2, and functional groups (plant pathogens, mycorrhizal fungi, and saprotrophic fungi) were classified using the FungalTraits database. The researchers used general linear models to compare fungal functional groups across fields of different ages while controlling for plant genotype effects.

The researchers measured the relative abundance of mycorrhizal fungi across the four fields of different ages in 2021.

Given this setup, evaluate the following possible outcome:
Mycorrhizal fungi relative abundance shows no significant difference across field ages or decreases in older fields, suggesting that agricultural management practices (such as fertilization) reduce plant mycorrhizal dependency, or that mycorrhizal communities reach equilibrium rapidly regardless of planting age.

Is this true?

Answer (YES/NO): YES